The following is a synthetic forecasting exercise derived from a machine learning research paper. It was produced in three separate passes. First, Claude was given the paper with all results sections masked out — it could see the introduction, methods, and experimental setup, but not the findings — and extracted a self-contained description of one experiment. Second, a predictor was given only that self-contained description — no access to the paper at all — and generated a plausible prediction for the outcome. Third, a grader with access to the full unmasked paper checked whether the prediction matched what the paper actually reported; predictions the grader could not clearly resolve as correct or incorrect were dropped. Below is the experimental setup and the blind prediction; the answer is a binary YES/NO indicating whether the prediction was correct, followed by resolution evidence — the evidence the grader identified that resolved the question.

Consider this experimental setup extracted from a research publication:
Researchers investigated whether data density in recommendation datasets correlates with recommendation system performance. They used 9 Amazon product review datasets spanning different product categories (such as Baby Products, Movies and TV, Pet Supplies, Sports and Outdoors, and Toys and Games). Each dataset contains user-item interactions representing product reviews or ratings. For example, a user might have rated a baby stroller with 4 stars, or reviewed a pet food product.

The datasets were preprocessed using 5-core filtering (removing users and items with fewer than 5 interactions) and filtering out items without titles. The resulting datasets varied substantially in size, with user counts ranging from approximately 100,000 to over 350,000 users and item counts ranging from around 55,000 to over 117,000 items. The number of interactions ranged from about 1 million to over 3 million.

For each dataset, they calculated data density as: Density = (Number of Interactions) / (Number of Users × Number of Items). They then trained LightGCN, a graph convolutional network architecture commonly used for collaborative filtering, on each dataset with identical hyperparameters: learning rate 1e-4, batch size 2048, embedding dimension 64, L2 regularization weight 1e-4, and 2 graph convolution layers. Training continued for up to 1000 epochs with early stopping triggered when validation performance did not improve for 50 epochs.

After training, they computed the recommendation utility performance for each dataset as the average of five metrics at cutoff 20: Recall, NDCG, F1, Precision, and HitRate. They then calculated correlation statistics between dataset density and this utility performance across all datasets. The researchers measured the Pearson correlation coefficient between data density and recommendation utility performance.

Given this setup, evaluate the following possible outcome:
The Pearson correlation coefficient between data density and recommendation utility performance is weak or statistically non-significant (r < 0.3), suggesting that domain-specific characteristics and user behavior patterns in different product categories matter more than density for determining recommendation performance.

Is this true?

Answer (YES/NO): NO